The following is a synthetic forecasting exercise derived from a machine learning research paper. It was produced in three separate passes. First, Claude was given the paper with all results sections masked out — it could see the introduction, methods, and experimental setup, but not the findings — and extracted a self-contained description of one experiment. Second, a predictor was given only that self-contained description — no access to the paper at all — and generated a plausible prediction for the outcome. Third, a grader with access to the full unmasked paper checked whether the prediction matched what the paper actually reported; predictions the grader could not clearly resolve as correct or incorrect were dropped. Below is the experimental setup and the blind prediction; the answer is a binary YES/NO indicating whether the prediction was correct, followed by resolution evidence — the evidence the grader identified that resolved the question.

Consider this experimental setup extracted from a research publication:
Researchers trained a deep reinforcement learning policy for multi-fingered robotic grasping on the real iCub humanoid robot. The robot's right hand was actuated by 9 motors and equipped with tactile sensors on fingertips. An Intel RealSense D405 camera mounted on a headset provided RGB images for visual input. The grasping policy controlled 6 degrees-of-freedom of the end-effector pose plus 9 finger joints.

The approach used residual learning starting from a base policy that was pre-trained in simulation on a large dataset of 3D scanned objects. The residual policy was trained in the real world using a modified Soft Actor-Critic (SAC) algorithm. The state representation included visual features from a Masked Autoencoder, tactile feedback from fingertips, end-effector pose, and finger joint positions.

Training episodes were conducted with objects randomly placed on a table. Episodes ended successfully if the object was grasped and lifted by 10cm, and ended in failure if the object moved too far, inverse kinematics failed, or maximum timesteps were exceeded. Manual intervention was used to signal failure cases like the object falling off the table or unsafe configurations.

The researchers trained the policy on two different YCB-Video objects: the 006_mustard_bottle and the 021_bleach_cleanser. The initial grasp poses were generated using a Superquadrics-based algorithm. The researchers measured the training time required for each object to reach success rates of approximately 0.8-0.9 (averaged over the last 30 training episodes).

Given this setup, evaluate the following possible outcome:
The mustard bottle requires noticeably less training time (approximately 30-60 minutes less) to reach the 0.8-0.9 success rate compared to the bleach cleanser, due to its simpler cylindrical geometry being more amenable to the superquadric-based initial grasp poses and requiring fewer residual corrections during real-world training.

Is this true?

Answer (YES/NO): NO